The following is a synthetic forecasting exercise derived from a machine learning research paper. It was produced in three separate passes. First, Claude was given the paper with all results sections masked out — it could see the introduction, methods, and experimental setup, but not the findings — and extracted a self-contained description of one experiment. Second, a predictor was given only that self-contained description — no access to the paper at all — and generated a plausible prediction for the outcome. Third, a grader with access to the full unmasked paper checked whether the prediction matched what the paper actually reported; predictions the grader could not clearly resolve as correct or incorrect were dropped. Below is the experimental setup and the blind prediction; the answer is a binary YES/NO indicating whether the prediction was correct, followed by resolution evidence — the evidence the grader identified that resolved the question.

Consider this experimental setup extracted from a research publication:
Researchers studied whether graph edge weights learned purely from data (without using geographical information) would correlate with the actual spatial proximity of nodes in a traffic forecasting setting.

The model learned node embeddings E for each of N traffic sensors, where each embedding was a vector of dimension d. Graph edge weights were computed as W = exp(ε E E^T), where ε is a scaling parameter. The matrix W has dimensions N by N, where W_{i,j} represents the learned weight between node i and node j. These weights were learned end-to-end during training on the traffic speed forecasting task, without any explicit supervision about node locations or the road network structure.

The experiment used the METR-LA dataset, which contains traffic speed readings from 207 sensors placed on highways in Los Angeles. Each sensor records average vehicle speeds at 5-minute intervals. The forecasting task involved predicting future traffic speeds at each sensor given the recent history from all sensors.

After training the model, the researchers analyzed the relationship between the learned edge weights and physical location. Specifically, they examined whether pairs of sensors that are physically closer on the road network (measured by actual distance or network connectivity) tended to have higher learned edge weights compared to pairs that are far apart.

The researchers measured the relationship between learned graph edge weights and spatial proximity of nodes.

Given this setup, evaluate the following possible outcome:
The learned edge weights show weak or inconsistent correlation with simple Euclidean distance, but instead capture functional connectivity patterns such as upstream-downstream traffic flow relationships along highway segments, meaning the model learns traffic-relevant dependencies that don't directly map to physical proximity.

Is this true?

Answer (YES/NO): NO